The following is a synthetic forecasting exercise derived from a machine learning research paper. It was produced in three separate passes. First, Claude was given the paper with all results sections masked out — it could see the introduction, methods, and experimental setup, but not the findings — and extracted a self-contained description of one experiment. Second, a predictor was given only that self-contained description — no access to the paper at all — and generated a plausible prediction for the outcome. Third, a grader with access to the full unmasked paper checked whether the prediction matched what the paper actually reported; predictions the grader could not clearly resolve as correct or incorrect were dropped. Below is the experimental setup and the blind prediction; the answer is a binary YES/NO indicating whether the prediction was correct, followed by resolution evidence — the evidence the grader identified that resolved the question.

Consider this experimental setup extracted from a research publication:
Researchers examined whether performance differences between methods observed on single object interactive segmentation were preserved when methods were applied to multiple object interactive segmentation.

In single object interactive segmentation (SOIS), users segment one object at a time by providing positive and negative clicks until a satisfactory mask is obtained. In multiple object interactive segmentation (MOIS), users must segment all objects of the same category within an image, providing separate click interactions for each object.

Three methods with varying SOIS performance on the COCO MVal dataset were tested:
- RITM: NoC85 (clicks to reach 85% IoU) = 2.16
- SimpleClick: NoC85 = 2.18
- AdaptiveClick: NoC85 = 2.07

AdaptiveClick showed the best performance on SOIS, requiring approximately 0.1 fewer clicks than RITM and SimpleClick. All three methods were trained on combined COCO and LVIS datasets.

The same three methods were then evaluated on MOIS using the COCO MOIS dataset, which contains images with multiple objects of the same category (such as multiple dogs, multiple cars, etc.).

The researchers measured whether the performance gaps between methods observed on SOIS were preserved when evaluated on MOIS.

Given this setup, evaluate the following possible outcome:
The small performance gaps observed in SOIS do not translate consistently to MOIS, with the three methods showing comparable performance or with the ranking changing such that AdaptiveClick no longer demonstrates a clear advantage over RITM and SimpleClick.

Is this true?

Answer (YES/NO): YES